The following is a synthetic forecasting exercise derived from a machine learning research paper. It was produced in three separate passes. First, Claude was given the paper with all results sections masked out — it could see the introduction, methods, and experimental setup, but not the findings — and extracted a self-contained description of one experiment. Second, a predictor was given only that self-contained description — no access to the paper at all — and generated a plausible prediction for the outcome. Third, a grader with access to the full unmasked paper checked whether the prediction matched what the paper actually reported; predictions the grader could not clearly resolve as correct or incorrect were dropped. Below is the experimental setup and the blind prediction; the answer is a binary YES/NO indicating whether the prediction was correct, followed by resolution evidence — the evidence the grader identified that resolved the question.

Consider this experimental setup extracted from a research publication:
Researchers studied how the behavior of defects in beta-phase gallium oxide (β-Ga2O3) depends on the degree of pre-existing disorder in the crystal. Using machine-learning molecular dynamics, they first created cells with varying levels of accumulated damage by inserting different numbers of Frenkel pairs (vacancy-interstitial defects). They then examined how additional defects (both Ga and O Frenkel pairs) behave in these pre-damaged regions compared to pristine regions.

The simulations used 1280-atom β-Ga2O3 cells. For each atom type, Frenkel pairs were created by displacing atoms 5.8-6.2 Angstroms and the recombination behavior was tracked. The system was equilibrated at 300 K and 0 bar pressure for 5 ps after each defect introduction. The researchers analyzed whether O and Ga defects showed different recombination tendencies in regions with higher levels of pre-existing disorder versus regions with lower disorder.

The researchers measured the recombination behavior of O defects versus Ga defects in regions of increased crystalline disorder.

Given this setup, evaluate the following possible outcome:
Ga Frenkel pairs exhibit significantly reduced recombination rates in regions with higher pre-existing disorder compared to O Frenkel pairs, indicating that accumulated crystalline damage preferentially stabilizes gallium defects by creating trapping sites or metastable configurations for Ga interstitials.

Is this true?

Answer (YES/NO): YES